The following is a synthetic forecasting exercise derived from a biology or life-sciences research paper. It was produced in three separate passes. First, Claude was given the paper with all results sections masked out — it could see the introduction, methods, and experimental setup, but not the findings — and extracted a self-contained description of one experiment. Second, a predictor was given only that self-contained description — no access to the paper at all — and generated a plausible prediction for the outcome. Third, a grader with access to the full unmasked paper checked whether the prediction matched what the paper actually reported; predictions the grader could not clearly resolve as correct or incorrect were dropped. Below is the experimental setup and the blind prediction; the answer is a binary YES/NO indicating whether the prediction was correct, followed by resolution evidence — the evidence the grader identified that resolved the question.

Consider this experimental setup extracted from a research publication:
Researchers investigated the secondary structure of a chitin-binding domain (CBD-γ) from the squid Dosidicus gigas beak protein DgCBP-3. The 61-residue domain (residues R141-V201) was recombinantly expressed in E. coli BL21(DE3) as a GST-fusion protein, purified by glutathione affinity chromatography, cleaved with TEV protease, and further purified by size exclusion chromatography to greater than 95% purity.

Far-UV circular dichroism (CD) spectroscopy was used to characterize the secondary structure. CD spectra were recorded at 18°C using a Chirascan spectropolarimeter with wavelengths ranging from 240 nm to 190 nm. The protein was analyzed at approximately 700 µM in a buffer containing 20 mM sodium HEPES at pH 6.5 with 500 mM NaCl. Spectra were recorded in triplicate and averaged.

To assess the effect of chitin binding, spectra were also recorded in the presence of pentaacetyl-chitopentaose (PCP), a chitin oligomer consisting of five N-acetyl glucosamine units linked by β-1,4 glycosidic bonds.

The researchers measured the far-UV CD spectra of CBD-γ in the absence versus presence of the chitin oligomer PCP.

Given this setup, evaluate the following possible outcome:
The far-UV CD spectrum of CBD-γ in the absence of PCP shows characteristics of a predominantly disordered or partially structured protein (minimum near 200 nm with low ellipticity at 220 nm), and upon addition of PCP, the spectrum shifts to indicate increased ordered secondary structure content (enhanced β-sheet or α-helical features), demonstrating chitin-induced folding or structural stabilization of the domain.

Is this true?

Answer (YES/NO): YES